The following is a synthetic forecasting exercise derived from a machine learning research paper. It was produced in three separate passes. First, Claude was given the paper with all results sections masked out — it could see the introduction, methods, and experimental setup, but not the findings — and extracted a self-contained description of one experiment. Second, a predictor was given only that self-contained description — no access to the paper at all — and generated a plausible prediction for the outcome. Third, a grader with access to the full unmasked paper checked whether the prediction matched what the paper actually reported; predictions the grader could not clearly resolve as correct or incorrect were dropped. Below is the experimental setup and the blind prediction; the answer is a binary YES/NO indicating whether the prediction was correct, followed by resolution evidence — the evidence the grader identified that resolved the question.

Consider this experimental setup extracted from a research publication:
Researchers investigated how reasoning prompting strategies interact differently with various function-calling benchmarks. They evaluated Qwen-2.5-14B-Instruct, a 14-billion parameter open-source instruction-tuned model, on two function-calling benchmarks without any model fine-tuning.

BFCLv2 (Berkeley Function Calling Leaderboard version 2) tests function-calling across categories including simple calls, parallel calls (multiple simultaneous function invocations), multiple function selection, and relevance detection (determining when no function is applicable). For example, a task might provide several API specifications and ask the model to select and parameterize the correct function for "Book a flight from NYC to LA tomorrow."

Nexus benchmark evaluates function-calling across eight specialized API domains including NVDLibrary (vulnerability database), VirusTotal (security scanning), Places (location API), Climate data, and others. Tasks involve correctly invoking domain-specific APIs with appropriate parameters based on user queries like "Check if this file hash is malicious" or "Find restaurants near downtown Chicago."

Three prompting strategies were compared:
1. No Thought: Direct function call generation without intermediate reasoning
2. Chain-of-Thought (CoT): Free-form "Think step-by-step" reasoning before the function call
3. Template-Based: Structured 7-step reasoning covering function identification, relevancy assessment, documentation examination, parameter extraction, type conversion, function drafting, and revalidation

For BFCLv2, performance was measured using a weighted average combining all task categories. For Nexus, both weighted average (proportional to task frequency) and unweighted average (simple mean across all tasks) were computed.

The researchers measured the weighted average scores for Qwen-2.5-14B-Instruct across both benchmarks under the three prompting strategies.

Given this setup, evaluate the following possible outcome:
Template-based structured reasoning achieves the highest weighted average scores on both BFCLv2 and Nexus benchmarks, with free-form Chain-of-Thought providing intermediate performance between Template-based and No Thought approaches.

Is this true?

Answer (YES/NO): NO